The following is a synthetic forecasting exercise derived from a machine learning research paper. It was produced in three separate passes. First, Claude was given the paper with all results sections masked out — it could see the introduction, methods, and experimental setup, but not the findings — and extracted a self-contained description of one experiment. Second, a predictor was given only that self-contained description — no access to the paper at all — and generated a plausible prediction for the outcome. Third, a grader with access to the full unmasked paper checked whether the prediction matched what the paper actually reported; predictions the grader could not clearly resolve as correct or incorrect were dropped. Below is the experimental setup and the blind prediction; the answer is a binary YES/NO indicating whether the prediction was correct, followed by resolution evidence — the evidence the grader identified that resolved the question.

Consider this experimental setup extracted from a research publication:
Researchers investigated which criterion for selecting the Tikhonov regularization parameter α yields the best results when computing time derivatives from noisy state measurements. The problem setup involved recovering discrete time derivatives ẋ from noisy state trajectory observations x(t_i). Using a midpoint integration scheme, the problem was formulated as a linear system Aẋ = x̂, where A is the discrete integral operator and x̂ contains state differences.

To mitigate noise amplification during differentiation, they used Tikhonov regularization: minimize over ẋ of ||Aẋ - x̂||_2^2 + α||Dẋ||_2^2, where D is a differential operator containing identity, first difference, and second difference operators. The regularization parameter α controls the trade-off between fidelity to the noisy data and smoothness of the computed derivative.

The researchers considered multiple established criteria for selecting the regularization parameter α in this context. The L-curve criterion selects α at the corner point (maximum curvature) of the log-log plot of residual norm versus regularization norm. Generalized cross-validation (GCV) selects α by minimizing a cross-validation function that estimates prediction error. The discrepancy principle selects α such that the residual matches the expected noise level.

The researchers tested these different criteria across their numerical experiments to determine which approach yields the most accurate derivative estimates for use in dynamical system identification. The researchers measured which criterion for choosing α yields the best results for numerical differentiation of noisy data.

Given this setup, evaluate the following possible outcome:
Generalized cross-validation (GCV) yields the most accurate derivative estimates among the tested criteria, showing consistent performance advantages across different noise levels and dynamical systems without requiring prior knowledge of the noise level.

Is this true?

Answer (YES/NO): NO